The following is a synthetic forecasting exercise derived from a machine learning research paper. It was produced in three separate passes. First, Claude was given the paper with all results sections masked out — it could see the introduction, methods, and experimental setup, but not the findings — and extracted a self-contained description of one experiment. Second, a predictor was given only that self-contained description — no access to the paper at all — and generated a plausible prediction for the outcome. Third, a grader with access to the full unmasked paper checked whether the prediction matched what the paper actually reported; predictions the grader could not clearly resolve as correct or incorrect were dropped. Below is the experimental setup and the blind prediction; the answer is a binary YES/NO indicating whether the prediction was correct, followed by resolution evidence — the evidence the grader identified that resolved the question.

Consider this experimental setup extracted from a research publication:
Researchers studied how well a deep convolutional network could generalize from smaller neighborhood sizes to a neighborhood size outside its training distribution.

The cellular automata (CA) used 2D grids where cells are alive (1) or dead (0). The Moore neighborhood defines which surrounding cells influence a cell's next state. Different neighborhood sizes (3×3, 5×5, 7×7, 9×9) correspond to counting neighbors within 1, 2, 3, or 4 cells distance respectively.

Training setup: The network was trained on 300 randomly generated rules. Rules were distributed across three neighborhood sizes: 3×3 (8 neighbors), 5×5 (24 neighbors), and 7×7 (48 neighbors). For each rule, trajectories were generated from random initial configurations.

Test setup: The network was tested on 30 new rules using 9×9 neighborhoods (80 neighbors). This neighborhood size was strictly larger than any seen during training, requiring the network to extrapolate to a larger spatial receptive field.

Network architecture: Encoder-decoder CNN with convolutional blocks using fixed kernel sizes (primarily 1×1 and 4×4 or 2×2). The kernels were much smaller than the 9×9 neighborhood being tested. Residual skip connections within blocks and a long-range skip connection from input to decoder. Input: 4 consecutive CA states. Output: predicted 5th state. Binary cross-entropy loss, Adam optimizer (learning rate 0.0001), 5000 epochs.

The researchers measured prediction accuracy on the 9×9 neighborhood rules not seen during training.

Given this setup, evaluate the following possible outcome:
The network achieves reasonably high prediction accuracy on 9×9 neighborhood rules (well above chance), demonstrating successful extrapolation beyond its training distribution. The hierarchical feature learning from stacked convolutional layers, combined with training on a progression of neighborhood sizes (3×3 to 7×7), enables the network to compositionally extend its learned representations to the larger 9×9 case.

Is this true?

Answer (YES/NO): NO